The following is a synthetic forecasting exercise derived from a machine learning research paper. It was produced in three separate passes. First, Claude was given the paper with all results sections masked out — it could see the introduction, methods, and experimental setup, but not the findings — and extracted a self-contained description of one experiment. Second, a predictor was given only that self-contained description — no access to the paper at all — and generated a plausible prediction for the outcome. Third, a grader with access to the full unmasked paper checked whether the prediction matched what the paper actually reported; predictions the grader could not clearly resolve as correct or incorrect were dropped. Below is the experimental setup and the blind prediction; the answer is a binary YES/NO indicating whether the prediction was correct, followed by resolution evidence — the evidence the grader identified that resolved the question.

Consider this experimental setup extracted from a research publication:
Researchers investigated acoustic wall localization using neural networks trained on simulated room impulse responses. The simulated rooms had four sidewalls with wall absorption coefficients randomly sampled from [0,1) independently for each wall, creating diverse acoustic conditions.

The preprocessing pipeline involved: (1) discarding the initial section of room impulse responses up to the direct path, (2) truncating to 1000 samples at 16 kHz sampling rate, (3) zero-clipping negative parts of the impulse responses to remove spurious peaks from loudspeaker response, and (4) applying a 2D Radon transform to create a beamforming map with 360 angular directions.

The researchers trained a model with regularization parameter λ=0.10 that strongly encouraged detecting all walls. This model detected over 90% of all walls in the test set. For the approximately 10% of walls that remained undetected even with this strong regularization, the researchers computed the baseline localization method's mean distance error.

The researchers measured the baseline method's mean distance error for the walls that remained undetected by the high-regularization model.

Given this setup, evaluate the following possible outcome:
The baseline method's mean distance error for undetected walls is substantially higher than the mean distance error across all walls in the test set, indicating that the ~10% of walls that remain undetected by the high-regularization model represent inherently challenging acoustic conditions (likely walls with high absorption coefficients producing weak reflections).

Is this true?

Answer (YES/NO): YES